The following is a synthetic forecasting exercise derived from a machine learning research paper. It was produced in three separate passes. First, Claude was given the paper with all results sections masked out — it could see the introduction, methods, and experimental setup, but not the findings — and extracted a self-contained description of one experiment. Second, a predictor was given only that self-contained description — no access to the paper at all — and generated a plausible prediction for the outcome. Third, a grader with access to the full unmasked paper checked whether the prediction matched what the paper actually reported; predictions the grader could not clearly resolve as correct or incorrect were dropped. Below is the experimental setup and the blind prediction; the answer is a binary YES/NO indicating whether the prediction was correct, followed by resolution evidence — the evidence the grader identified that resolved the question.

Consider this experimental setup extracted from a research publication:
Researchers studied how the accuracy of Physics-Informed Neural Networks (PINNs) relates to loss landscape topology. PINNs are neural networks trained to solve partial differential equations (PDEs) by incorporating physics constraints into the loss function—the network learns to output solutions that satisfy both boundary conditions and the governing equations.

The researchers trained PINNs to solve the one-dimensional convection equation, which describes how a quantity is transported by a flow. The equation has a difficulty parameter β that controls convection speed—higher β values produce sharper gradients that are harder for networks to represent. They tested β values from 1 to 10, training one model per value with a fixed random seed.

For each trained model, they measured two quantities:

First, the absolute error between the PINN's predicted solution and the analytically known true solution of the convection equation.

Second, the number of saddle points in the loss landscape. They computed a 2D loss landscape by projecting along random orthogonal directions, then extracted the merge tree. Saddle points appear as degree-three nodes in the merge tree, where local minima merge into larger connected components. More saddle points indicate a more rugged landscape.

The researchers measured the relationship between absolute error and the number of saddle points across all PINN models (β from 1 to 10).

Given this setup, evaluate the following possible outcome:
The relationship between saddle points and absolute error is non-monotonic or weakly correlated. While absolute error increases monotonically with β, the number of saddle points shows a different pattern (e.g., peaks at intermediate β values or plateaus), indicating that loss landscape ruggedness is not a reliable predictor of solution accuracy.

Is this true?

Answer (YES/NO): NO